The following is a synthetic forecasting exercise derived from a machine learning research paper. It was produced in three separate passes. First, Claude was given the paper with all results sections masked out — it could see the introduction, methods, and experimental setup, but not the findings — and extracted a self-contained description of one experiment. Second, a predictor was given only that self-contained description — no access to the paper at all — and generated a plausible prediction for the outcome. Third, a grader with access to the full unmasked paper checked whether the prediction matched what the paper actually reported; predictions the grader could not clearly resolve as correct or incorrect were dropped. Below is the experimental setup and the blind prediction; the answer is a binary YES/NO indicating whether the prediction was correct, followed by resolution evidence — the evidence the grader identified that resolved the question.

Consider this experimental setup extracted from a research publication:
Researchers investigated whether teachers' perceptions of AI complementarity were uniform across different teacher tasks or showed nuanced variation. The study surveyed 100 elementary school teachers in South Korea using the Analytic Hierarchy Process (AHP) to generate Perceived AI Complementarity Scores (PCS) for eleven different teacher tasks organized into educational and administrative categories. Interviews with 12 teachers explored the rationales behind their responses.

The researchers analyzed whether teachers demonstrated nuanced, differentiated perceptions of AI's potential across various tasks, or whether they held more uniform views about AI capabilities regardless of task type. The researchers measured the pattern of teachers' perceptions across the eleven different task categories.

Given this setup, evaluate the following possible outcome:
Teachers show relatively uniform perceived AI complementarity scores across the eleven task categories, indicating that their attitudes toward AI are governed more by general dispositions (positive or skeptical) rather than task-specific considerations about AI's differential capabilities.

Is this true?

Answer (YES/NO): NO